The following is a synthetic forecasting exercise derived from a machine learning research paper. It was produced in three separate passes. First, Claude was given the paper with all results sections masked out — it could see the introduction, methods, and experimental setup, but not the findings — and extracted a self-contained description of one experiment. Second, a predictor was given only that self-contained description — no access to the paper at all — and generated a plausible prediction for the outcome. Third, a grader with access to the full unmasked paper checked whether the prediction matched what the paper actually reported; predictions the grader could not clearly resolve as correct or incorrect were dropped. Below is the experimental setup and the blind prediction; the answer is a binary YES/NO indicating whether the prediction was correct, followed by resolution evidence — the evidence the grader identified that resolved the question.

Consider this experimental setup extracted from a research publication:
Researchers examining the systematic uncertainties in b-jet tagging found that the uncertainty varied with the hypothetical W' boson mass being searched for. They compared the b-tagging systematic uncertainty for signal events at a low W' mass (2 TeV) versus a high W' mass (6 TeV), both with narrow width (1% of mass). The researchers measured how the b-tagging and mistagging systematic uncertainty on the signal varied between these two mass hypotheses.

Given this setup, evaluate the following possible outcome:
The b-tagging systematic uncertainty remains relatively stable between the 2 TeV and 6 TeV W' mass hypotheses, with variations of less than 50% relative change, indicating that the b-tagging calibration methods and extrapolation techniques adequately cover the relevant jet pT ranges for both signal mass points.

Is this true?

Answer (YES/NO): NO